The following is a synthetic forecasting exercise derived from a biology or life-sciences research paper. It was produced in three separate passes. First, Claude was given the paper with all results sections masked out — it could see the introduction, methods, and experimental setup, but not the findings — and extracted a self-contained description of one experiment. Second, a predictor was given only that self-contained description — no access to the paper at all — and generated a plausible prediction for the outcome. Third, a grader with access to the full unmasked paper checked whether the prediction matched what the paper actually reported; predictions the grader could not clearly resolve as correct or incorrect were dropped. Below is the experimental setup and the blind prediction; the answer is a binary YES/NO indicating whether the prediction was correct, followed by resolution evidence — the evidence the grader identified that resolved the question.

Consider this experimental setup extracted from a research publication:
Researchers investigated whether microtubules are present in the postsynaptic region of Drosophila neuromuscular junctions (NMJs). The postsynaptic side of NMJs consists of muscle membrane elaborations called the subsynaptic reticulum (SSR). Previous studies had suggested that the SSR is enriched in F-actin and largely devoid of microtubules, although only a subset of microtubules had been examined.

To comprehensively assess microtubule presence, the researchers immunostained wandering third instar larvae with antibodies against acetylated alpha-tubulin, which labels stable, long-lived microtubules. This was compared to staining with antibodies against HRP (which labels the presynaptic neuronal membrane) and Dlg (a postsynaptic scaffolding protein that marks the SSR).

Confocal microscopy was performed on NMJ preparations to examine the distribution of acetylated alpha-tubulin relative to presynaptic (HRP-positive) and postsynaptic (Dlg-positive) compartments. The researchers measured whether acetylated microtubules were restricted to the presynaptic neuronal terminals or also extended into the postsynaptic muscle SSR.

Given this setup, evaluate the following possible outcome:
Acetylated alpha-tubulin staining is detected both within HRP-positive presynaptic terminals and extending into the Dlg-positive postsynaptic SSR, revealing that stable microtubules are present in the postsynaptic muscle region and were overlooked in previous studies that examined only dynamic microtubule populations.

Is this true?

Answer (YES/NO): YES